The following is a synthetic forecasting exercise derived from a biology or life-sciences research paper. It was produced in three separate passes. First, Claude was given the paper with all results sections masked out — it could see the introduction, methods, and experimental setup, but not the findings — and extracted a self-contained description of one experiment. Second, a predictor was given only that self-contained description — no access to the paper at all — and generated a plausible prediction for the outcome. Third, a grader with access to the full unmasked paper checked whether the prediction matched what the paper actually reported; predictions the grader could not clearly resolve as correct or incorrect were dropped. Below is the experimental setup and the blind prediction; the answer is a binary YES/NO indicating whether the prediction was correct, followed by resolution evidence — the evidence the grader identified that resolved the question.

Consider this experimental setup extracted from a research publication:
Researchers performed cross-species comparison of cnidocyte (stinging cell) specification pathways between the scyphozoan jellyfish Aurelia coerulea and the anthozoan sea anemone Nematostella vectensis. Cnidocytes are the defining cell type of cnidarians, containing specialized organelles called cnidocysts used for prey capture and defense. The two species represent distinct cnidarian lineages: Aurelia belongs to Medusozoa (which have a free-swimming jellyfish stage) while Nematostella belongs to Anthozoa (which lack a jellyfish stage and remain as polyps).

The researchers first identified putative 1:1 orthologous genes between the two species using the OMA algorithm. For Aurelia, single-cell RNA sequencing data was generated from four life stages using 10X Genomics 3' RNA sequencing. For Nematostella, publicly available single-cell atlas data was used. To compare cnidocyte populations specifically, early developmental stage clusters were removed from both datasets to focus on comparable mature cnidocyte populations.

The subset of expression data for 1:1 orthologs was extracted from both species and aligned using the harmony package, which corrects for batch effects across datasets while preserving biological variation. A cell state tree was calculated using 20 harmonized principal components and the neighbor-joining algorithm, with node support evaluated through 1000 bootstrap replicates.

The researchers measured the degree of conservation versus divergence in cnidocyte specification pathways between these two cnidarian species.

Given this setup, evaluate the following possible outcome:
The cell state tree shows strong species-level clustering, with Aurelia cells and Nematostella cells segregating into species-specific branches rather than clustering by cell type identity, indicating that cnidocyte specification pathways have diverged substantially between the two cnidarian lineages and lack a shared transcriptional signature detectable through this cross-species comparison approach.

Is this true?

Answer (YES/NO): NO